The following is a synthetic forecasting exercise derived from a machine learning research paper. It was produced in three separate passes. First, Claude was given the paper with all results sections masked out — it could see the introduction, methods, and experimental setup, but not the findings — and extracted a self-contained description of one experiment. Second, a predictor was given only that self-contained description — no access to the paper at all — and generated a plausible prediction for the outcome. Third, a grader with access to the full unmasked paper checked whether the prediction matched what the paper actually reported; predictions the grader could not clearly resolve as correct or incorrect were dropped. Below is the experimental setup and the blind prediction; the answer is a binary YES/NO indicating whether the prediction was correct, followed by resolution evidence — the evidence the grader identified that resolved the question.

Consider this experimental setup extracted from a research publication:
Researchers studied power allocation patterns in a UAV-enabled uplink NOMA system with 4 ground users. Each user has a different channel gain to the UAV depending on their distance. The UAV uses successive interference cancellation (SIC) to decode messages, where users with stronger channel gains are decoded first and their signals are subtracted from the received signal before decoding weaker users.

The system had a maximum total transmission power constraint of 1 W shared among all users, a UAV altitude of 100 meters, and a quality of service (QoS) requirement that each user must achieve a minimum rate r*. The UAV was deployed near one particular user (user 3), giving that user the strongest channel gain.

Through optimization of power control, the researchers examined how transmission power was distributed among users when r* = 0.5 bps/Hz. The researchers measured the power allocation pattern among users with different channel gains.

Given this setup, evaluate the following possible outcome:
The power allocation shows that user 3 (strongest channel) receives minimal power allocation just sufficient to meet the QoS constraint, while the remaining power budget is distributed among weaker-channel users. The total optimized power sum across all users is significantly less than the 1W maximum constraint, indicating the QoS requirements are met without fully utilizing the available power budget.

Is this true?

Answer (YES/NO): NO